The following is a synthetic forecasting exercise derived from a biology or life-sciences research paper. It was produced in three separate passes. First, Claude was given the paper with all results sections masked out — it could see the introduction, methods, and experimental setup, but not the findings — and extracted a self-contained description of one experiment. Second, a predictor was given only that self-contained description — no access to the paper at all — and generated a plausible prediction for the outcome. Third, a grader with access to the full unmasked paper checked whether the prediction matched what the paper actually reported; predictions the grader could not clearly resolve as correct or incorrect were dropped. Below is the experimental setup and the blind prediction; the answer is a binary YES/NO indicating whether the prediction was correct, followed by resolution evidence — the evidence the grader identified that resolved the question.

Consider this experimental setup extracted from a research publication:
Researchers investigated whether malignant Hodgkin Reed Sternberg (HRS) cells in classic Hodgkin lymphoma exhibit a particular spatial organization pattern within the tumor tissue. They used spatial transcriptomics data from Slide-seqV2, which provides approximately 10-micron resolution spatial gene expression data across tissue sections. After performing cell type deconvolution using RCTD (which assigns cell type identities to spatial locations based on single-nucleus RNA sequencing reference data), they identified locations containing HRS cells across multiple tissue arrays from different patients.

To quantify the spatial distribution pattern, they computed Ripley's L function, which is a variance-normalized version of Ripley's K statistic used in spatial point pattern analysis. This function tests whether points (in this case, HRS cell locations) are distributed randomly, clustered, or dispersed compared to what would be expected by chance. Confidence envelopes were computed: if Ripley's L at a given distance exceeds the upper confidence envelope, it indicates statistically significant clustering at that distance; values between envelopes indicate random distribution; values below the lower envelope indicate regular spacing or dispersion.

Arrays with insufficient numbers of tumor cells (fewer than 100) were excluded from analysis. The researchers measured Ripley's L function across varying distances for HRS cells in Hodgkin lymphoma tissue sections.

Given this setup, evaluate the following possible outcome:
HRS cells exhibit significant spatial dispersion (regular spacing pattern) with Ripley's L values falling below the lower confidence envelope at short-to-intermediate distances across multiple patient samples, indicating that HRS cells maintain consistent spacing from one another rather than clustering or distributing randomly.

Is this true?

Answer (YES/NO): NO